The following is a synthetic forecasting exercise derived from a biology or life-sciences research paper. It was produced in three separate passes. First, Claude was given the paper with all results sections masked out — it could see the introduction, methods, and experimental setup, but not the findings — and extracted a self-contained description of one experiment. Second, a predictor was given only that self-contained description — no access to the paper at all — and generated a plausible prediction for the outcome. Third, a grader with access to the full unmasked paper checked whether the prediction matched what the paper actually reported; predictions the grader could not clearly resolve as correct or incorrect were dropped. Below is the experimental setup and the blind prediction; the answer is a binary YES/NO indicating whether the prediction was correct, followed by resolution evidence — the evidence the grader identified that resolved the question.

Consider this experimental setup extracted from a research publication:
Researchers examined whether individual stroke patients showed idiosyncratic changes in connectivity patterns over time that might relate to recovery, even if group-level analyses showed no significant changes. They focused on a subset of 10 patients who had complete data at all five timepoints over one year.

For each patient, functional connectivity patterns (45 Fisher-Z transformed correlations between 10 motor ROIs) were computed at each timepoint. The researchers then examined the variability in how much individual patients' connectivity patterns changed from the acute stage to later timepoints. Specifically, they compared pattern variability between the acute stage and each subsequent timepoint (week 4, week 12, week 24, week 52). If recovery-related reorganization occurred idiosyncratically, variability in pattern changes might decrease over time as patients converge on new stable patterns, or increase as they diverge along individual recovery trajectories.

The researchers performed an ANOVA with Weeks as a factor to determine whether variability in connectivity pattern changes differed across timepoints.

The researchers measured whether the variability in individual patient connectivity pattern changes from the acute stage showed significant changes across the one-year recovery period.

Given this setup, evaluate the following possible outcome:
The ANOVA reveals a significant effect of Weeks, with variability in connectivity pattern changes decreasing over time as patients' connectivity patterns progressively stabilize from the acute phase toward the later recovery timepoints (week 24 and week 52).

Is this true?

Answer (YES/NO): NO